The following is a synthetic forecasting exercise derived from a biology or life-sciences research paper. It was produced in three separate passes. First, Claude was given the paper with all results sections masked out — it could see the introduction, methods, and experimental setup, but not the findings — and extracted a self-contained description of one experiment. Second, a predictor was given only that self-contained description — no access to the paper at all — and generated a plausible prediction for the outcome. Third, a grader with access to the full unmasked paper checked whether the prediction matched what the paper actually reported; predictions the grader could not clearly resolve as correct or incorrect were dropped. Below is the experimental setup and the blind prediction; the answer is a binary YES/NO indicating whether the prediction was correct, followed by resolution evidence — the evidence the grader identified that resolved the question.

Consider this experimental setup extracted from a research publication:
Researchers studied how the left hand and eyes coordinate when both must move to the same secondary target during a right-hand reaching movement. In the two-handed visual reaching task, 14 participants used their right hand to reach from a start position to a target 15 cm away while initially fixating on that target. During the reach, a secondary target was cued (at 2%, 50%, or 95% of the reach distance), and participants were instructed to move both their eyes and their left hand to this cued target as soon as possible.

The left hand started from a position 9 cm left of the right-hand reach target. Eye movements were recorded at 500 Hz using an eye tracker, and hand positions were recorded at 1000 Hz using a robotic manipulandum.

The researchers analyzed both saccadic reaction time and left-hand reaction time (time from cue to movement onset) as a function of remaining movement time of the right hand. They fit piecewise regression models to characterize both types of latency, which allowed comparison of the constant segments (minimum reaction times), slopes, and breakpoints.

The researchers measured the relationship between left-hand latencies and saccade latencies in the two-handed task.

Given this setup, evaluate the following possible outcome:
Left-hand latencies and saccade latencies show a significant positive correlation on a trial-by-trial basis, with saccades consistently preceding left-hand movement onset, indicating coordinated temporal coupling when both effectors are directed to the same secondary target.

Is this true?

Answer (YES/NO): NO